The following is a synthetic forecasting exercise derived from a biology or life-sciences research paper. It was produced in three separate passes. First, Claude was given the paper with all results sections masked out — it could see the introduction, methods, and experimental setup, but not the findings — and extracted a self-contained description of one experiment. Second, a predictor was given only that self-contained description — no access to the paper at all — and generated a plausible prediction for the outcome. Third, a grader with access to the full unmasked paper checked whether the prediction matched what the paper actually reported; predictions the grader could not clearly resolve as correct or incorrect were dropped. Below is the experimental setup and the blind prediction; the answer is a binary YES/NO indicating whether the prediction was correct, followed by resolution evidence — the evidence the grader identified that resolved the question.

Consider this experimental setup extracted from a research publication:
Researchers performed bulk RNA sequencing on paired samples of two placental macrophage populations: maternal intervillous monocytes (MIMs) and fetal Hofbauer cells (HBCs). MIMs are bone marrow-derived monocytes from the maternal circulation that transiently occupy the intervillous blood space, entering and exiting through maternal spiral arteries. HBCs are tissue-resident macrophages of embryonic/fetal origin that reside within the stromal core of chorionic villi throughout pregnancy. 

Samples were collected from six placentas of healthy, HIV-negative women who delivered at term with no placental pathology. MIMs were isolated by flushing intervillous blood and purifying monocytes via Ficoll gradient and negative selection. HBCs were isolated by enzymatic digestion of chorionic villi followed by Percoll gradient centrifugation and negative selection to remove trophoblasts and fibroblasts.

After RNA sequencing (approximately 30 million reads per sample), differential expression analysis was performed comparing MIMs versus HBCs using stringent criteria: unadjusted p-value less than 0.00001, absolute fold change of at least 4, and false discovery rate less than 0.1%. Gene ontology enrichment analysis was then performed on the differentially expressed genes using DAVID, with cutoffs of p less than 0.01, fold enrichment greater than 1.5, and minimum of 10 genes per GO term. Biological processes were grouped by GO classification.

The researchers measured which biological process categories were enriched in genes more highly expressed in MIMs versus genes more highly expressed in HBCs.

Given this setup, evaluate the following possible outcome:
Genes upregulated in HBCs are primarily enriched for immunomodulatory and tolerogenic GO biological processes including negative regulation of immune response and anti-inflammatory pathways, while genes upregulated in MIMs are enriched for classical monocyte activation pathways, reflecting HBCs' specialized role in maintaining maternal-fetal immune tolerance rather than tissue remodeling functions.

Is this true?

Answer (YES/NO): NO